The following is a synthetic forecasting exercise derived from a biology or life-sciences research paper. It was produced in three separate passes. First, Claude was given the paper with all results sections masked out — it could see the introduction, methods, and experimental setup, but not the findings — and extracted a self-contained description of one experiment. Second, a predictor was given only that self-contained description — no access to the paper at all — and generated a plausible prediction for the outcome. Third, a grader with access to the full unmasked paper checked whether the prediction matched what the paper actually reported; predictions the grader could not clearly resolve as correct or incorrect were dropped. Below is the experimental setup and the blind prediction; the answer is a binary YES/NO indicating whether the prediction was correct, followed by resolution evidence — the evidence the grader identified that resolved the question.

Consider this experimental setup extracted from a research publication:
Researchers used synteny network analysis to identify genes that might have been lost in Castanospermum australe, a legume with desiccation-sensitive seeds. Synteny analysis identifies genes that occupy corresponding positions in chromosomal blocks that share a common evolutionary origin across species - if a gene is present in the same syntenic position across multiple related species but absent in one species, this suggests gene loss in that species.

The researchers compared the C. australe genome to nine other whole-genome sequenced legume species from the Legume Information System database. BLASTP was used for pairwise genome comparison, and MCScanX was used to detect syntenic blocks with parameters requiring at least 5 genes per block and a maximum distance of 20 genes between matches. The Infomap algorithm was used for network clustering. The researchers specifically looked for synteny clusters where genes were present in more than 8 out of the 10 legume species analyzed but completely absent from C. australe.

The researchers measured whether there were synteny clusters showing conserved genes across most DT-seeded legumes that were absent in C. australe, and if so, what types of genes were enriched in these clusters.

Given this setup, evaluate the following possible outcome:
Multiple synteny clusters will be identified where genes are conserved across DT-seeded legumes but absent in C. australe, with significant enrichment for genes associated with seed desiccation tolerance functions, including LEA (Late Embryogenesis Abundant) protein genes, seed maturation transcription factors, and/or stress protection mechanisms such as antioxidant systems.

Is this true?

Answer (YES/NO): NO